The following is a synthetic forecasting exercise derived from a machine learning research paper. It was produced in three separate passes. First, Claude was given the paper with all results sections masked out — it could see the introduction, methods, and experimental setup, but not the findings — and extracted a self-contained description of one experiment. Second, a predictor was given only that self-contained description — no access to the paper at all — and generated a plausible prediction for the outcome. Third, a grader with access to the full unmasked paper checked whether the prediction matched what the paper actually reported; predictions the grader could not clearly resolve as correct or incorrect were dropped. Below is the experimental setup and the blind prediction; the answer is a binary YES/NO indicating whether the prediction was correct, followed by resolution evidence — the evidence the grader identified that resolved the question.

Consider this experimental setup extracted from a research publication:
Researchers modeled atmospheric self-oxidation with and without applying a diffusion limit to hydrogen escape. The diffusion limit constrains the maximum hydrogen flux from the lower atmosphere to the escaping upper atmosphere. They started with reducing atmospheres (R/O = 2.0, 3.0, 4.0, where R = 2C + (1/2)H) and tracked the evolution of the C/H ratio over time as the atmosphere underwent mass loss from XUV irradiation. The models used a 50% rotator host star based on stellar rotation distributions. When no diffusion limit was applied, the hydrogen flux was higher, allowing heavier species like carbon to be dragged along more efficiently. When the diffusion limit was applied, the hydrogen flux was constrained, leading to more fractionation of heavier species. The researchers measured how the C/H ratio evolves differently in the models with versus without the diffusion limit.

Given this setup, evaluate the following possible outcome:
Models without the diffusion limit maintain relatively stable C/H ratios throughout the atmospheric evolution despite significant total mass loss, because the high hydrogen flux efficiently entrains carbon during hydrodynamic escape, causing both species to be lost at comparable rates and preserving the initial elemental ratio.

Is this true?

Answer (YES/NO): NO